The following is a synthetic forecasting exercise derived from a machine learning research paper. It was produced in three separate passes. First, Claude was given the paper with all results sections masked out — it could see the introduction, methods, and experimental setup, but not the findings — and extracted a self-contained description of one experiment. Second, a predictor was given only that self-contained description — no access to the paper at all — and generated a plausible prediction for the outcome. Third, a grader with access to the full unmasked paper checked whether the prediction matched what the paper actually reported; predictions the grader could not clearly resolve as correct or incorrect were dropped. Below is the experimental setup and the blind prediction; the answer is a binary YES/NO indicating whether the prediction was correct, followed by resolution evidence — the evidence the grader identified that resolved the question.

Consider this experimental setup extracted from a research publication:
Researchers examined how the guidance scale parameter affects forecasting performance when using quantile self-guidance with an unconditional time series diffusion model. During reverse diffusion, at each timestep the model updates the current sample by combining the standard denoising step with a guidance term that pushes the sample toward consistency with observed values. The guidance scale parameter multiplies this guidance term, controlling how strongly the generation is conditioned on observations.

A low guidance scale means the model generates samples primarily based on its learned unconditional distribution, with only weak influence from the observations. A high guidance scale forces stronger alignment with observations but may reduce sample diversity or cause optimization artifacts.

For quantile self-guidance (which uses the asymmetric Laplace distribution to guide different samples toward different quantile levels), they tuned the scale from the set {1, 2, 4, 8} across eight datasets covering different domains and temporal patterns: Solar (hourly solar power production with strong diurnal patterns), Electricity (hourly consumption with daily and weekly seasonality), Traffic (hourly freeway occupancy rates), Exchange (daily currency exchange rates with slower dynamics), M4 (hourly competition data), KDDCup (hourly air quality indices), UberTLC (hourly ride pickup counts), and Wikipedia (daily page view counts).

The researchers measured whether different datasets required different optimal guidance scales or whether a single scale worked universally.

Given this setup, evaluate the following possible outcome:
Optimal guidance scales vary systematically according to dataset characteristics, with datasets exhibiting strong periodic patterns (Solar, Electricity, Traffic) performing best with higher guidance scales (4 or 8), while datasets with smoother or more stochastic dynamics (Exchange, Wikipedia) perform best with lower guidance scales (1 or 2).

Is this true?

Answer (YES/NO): NO